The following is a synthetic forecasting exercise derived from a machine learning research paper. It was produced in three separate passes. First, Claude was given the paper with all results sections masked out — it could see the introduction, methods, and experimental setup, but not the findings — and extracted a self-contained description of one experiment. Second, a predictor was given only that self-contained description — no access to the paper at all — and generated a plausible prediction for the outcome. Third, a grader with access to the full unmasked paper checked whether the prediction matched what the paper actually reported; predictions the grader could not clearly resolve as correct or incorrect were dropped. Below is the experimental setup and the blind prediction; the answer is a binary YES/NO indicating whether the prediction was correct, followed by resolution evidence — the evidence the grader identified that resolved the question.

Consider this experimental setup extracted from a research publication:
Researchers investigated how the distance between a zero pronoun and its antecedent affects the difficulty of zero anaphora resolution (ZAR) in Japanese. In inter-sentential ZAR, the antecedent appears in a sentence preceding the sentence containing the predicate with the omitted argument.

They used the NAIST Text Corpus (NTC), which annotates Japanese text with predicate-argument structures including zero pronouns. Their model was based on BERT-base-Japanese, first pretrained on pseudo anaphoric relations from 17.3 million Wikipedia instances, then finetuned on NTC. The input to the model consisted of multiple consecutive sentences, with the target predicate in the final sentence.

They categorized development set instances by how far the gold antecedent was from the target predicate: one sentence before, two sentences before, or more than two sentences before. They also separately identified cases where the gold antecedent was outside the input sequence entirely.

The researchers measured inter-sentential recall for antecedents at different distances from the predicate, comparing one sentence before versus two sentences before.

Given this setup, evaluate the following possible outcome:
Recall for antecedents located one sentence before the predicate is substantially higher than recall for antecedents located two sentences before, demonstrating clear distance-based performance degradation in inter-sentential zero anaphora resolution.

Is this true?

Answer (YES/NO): YES